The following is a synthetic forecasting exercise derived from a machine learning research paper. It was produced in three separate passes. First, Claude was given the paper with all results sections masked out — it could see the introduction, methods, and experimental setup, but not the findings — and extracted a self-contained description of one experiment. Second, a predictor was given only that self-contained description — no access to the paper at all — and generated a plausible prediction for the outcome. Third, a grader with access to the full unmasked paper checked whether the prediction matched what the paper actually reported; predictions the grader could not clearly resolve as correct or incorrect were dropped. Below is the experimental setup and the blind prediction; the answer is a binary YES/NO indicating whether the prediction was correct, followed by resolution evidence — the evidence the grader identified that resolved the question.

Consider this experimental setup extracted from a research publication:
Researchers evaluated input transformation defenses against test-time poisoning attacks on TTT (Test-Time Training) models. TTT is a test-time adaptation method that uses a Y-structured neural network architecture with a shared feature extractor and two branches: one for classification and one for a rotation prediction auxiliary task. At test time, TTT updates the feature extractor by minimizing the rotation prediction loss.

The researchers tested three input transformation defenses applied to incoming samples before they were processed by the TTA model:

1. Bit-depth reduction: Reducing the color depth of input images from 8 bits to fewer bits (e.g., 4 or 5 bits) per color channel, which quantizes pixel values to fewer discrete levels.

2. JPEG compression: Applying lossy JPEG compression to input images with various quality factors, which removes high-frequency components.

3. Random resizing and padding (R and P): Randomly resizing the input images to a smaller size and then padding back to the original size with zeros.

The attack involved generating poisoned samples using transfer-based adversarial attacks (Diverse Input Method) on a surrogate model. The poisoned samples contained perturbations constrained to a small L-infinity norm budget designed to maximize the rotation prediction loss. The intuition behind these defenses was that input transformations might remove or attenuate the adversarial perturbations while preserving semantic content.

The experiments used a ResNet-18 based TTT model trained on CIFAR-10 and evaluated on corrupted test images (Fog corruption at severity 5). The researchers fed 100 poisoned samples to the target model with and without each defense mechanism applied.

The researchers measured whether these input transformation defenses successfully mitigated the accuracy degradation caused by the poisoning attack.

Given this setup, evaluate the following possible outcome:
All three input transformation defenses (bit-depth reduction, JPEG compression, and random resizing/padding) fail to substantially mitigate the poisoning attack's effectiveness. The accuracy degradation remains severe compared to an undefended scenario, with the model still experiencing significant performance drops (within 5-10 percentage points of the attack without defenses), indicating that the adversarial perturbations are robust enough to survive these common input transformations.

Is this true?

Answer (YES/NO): YES